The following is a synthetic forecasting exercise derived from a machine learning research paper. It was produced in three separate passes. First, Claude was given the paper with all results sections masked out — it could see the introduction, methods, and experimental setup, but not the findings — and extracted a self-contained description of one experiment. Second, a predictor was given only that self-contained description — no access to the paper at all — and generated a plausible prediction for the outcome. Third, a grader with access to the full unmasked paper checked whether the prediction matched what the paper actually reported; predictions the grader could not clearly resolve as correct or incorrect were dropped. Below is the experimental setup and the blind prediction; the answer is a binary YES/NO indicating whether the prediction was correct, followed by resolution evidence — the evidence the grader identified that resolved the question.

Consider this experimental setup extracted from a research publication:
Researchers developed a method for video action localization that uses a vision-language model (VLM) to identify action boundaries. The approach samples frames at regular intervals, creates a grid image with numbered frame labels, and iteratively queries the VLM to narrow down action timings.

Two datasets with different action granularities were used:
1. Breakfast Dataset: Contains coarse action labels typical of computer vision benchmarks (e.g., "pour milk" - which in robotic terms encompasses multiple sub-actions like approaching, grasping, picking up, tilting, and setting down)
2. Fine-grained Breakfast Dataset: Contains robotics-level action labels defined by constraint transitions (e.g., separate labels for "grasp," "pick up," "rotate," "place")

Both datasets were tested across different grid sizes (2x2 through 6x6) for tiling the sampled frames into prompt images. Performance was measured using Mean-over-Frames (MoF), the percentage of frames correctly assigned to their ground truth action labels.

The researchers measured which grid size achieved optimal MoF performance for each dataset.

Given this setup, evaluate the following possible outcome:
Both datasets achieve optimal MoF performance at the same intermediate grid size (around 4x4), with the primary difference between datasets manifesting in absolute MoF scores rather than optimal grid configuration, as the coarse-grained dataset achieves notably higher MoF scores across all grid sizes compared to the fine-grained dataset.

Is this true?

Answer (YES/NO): NO